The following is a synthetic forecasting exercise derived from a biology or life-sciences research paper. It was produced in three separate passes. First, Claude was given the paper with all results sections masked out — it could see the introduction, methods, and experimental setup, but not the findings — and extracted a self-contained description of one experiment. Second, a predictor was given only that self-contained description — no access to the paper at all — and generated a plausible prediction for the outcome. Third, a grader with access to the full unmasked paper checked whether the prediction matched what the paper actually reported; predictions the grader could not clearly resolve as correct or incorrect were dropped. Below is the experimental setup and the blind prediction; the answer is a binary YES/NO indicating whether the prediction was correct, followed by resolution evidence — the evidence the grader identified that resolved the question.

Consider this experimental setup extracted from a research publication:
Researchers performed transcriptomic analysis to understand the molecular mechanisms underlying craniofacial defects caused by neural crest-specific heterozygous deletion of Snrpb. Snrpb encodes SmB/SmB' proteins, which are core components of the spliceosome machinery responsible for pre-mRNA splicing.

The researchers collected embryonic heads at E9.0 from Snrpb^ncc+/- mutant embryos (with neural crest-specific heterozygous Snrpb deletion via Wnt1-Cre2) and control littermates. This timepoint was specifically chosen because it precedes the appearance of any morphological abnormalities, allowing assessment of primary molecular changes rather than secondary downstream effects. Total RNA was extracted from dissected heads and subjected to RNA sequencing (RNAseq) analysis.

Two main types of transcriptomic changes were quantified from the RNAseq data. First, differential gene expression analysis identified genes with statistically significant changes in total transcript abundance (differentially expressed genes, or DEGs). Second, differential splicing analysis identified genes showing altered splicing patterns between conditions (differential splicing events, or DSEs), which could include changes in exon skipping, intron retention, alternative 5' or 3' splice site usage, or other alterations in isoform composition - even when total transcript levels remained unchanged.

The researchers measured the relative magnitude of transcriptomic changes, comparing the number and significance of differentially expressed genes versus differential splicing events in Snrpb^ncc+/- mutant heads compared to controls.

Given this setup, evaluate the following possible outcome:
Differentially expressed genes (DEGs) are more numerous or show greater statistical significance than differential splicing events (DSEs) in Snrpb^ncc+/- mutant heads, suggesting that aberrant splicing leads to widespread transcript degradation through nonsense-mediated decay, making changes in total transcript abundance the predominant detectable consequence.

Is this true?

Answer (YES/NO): NO